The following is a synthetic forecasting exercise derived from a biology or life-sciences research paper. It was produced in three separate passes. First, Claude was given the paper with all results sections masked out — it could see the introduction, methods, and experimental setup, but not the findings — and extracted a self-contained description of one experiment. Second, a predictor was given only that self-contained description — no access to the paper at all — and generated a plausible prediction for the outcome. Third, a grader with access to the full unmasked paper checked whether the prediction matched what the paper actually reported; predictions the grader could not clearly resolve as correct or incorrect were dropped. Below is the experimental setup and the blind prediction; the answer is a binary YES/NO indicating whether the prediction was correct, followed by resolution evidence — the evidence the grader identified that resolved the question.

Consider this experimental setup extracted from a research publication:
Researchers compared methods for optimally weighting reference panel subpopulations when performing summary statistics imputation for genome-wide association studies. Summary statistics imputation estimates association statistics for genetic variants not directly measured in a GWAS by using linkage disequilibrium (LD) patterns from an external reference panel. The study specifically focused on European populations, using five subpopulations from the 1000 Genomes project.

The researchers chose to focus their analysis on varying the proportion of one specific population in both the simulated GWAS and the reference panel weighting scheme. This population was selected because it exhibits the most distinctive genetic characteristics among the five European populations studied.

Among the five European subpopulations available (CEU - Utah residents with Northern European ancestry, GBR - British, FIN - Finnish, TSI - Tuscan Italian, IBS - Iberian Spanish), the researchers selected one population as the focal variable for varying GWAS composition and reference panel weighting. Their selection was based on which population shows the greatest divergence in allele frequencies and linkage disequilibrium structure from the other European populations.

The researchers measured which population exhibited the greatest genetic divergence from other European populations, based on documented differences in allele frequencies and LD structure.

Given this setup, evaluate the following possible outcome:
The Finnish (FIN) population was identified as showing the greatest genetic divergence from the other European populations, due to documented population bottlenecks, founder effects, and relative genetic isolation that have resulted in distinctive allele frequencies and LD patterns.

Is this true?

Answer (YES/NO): YES